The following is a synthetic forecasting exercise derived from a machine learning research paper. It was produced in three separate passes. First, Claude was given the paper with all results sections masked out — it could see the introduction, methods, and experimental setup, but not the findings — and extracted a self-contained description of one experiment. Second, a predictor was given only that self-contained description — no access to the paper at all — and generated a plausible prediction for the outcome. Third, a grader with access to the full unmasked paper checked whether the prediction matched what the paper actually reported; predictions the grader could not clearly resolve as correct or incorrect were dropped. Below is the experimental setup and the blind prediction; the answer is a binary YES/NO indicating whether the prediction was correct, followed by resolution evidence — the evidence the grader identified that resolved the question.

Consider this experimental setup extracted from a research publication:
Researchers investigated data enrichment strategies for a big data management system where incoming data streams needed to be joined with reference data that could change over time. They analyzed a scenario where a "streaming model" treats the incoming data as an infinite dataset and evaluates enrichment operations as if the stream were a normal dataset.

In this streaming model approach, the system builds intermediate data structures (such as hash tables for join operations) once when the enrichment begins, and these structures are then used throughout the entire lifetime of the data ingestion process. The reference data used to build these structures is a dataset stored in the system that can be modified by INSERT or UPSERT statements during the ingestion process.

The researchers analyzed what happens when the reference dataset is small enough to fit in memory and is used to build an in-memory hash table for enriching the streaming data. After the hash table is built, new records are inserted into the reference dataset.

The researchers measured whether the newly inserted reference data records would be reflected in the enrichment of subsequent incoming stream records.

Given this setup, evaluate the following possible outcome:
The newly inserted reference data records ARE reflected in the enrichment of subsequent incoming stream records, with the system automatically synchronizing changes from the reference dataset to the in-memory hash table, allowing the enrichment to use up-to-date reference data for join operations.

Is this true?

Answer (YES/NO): NO